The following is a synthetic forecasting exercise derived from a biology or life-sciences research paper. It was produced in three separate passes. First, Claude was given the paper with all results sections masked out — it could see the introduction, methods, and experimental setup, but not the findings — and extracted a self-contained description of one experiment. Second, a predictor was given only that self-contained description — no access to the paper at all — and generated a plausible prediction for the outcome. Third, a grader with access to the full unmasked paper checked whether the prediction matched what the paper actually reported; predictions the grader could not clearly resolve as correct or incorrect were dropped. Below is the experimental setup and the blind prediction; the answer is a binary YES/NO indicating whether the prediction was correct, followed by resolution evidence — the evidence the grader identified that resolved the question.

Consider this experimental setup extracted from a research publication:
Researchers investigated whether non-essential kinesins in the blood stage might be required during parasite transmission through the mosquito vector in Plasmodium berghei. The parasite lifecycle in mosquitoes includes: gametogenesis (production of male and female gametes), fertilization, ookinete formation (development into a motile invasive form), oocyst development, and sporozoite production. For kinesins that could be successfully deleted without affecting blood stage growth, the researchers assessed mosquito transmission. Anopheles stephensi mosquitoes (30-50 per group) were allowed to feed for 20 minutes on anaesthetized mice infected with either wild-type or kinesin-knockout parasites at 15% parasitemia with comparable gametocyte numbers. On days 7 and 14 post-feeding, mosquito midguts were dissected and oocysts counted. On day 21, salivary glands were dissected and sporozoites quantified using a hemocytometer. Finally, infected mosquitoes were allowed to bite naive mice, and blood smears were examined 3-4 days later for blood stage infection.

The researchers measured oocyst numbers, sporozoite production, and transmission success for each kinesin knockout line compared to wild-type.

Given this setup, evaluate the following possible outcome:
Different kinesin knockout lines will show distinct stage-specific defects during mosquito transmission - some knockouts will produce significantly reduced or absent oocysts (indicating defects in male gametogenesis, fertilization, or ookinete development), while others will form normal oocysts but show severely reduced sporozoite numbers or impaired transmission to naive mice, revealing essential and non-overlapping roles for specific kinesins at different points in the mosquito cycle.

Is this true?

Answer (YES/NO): YES